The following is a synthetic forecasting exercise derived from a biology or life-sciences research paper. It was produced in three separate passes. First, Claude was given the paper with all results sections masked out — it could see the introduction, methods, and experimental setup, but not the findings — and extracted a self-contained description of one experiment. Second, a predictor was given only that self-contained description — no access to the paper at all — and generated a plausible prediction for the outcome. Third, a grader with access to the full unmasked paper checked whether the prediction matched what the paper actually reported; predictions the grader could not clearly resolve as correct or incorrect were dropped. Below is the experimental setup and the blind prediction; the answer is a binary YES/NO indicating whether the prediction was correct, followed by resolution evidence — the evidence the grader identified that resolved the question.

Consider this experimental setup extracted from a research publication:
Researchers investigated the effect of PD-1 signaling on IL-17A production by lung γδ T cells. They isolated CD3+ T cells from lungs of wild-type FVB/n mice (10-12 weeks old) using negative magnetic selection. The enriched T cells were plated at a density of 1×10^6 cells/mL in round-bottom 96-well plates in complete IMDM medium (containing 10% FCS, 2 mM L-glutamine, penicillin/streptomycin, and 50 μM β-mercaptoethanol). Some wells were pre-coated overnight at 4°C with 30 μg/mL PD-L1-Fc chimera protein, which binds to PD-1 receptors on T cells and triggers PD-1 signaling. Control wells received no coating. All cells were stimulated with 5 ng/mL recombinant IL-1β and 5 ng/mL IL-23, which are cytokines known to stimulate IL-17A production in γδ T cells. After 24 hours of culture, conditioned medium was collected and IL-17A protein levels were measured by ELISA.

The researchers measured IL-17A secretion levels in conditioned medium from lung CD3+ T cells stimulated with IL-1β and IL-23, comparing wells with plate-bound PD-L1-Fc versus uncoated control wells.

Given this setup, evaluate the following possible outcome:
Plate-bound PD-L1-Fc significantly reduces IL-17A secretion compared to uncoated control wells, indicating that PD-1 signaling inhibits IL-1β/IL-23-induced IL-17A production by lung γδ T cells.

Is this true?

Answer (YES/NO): YES